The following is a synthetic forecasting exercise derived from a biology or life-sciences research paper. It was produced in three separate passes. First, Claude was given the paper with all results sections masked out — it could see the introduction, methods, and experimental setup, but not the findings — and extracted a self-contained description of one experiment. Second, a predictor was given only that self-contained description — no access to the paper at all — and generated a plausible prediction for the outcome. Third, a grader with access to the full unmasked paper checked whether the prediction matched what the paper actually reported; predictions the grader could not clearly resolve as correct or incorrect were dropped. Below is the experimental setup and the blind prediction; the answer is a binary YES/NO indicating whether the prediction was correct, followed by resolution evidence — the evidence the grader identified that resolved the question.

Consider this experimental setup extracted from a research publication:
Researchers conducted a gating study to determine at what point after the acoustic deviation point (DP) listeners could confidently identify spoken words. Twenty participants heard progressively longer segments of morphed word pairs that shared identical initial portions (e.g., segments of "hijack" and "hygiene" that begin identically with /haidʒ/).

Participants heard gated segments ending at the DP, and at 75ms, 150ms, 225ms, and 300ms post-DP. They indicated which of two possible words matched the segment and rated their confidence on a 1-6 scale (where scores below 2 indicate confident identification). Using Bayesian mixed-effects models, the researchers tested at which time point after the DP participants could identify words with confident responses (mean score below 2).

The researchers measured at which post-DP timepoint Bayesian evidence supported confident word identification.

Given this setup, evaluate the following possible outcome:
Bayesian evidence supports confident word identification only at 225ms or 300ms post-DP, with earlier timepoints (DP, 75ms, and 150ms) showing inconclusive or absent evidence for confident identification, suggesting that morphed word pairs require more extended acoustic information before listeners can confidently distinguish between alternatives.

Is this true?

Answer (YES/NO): NO